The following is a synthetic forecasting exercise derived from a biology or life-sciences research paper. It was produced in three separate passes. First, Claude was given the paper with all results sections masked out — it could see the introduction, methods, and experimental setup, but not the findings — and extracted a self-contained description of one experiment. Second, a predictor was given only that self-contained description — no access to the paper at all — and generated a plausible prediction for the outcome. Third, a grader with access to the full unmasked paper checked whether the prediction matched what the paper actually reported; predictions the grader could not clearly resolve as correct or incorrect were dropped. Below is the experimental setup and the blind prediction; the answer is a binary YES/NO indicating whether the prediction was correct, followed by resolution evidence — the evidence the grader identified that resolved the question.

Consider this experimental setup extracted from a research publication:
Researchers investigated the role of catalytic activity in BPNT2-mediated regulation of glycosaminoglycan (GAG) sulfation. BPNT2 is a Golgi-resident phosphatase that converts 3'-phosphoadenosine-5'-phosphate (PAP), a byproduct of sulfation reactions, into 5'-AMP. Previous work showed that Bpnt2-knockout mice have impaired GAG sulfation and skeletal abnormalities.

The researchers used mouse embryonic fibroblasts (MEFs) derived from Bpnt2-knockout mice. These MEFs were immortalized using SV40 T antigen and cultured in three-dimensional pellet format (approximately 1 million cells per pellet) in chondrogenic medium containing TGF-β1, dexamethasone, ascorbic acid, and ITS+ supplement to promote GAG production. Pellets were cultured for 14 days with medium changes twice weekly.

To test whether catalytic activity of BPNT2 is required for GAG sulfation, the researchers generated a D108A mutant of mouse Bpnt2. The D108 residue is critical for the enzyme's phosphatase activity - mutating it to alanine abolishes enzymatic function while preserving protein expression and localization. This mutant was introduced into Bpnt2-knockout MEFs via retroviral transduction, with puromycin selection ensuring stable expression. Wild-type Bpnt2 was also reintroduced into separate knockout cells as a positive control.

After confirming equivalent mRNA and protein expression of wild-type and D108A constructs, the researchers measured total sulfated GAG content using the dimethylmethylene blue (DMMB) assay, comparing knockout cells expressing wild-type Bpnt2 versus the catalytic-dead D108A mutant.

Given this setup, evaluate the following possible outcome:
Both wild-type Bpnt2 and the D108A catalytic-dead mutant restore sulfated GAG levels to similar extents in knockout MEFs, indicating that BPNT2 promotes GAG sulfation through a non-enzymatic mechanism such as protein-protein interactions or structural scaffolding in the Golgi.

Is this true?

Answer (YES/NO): NO